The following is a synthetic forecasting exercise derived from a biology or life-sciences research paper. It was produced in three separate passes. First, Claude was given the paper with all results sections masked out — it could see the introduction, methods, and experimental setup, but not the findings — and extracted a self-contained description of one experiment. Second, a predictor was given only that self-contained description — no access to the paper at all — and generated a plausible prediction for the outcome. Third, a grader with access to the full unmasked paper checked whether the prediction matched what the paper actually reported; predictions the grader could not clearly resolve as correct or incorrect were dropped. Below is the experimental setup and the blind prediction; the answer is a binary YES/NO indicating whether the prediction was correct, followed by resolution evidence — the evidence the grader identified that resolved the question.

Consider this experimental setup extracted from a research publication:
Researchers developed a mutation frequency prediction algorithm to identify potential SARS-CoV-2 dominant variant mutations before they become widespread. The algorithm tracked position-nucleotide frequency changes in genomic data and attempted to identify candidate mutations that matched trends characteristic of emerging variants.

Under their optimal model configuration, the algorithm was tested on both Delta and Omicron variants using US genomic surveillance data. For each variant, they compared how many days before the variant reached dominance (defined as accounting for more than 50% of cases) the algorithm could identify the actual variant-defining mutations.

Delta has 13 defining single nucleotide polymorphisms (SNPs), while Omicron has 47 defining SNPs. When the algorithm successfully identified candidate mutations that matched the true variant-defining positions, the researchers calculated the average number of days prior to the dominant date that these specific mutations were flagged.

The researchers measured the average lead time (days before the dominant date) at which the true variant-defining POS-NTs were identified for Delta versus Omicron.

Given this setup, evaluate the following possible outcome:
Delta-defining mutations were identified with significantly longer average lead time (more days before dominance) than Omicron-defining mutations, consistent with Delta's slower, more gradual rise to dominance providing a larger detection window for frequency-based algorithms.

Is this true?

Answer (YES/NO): NO